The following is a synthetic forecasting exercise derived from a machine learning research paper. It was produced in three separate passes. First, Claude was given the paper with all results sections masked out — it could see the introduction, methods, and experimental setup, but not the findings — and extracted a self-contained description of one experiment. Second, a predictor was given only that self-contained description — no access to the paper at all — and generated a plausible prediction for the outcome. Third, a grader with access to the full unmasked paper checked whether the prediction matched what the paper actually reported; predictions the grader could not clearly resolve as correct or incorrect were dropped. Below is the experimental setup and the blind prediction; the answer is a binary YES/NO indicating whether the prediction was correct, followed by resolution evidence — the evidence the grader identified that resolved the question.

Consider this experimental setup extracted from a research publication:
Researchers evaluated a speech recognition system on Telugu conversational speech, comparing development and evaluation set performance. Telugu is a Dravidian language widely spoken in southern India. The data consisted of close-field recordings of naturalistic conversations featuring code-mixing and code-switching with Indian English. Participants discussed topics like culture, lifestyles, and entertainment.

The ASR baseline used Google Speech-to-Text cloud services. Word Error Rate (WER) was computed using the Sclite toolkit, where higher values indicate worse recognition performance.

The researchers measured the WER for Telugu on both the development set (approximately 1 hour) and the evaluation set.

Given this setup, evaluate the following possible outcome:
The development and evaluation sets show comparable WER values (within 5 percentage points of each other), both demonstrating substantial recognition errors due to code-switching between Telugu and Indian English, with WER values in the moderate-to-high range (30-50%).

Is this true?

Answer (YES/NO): NO